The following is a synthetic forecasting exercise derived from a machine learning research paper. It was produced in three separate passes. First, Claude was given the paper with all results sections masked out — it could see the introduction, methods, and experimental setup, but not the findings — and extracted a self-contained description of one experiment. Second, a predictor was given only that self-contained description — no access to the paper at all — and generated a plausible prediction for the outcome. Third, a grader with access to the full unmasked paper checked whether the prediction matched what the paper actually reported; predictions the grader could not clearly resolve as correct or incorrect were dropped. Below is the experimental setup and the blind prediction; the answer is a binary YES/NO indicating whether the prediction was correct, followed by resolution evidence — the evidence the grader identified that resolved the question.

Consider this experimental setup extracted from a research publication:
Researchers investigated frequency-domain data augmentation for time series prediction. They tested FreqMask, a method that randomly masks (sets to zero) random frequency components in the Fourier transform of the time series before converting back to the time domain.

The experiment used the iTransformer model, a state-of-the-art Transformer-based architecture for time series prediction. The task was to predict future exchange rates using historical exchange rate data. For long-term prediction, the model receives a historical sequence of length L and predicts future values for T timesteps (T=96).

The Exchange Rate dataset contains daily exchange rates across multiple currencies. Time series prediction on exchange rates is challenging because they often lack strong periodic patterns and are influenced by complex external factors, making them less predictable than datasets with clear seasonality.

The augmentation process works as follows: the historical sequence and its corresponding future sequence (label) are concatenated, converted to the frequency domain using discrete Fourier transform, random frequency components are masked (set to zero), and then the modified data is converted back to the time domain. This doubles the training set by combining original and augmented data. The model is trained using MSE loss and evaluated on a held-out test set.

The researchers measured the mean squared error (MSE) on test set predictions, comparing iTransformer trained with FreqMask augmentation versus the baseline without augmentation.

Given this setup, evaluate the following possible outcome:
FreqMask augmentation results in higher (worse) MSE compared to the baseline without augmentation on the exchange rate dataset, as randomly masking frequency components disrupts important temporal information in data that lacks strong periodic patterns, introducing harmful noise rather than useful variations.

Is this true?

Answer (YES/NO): YES